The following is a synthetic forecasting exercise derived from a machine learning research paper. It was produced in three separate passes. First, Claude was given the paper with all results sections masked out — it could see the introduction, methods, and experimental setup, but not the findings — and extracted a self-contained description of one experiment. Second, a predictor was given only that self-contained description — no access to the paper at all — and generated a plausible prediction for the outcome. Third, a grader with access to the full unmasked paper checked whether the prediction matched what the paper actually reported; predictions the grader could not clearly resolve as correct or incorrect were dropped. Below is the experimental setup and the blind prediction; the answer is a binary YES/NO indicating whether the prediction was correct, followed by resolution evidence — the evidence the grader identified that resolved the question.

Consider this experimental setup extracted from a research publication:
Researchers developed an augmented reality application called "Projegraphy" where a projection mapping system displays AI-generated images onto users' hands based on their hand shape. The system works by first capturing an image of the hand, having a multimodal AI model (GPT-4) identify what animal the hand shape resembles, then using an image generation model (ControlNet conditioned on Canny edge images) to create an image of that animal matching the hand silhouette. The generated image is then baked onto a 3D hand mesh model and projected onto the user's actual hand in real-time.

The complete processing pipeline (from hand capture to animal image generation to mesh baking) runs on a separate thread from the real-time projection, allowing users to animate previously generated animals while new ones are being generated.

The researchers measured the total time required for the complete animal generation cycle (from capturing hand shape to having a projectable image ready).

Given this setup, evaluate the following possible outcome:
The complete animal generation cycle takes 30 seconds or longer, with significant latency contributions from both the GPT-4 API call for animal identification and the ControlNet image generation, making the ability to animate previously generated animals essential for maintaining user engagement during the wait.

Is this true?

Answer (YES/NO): NO